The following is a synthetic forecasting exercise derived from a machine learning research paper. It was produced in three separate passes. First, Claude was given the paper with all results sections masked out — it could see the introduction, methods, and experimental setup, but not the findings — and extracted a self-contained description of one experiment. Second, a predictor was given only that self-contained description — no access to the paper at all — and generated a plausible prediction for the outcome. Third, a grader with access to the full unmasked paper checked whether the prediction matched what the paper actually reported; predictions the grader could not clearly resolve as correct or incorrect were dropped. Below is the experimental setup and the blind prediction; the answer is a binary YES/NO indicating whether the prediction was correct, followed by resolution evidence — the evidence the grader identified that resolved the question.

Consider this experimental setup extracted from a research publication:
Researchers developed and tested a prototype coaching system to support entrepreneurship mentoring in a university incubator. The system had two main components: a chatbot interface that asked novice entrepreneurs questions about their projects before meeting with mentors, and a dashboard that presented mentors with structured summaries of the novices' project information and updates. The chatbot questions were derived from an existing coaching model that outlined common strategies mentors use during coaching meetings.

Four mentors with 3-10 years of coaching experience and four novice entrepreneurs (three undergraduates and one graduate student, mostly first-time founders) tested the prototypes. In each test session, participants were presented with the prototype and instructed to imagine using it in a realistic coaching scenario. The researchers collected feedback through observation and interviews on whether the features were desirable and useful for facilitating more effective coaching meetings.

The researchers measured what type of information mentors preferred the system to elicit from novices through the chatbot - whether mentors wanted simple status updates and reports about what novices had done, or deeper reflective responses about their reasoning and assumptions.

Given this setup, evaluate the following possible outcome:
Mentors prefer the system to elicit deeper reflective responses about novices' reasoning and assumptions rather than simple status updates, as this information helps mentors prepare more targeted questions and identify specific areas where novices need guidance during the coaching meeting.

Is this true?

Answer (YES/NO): YES